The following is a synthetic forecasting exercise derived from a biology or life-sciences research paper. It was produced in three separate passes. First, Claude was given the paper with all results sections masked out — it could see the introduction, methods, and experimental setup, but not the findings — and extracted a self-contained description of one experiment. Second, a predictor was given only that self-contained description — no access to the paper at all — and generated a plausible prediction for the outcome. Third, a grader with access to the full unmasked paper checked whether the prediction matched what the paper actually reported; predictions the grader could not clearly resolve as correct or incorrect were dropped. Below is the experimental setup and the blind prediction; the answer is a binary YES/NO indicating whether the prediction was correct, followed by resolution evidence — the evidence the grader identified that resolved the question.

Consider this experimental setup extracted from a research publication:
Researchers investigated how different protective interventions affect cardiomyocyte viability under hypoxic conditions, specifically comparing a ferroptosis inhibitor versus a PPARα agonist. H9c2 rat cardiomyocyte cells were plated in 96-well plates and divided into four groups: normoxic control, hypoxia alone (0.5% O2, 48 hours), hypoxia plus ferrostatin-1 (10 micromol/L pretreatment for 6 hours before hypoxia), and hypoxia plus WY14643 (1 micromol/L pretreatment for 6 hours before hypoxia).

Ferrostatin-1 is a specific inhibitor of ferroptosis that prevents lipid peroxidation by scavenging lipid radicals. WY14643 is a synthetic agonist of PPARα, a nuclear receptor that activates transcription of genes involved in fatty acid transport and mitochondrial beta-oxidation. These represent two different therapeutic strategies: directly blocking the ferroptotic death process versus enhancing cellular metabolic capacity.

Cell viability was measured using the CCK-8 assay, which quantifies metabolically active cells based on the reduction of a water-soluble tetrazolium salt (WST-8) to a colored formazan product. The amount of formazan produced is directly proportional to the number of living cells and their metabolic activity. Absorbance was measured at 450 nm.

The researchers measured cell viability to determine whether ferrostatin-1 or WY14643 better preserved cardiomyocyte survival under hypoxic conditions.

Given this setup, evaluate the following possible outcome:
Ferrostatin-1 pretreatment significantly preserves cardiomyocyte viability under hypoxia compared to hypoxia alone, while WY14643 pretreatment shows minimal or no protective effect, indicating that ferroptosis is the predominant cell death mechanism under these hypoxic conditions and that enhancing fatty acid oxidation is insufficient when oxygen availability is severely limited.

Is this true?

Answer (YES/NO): NO